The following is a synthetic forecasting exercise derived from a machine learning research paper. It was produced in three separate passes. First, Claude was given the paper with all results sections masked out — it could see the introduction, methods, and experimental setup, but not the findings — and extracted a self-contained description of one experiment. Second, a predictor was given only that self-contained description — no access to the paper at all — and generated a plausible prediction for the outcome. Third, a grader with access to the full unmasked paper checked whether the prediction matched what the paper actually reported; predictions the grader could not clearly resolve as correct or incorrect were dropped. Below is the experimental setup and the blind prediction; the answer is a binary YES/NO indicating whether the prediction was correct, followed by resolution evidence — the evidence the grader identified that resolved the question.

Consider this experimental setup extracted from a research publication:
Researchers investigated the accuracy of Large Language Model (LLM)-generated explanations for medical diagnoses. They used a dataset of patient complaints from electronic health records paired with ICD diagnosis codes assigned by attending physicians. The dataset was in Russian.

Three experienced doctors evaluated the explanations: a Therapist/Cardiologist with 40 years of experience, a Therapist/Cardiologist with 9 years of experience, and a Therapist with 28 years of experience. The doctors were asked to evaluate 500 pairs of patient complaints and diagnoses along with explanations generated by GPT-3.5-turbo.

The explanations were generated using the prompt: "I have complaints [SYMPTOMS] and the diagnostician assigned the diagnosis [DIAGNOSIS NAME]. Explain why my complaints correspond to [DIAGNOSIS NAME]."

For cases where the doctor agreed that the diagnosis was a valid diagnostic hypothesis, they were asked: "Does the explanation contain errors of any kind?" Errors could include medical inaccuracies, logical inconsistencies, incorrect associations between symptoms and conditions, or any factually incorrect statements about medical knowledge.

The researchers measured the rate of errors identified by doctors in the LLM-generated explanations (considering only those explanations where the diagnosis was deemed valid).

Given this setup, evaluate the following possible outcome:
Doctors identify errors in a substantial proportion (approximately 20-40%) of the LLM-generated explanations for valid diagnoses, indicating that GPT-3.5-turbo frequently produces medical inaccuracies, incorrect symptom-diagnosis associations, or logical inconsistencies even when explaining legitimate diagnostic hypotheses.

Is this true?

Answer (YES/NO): NO